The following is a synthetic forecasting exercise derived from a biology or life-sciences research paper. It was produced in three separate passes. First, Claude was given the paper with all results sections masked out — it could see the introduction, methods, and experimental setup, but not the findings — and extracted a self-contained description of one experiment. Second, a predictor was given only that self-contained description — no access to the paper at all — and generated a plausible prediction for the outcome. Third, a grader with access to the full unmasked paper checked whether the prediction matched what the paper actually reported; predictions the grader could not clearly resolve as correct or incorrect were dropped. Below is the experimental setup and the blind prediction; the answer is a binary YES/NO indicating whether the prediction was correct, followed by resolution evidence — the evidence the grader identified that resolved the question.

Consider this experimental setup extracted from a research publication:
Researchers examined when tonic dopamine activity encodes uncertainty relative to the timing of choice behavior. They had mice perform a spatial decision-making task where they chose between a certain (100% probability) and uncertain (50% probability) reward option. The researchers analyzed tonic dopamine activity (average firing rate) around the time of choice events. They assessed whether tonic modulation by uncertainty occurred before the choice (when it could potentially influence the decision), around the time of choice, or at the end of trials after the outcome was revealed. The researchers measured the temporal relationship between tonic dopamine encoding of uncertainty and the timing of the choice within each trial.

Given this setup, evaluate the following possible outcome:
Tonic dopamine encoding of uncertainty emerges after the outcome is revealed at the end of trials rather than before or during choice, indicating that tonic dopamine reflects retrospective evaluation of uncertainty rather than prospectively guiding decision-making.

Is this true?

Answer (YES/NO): NO